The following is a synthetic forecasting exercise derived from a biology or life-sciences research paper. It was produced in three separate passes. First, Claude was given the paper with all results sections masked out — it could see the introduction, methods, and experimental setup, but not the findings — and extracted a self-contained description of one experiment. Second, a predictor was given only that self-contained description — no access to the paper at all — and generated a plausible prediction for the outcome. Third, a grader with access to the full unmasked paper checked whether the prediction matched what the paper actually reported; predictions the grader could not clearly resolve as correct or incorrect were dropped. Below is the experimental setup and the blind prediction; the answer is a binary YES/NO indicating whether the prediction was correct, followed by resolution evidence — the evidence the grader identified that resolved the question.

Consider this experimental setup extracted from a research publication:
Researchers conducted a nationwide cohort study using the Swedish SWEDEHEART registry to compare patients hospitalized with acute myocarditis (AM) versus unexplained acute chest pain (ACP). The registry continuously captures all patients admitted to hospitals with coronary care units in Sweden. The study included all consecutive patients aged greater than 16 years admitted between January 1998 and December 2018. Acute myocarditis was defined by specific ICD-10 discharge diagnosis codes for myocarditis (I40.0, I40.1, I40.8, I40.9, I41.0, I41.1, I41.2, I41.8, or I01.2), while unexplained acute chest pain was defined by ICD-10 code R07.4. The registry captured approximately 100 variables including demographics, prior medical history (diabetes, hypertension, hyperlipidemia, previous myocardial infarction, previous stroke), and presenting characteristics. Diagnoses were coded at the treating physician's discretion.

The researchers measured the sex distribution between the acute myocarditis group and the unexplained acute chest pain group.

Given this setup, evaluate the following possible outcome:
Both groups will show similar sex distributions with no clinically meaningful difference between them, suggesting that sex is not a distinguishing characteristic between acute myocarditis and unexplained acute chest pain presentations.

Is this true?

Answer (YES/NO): NO